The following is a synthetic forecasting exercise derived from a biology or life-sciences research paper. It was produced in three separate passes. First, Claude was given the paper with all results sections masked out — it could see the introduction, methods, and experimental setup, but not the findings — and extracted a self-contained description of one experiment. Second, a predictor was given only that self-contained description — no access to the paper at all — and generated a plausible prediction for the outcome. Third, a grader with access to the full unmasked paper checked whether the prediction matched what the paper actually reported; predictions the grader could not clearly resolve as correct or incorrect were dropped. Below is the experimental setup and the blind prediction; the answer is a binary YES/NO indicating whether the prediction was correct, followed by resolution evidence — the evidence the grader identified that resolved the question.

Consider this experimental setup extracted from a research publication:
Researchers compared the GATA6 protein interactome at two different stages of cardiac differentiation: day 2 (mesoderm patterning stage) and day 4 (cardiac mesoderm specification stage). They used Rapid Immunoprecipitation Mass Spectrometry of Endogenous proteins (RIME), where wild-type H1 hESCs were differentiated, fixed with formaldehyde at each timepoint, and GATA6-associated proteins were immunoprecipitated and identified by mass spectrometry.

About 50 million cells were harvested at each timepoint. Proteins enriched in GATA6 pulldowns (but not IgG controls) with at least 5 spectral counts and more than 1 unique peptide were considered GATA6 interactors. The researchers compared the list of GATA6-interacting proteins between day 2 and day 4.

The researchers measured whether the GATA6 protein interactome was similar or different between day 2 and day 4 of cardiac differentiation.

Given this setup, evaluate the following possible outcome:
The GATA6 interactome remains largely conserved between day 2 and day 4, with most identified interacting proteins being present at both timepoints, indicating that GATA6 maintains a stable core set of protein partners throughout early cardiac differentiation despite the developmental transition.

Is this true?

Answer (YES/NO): NO